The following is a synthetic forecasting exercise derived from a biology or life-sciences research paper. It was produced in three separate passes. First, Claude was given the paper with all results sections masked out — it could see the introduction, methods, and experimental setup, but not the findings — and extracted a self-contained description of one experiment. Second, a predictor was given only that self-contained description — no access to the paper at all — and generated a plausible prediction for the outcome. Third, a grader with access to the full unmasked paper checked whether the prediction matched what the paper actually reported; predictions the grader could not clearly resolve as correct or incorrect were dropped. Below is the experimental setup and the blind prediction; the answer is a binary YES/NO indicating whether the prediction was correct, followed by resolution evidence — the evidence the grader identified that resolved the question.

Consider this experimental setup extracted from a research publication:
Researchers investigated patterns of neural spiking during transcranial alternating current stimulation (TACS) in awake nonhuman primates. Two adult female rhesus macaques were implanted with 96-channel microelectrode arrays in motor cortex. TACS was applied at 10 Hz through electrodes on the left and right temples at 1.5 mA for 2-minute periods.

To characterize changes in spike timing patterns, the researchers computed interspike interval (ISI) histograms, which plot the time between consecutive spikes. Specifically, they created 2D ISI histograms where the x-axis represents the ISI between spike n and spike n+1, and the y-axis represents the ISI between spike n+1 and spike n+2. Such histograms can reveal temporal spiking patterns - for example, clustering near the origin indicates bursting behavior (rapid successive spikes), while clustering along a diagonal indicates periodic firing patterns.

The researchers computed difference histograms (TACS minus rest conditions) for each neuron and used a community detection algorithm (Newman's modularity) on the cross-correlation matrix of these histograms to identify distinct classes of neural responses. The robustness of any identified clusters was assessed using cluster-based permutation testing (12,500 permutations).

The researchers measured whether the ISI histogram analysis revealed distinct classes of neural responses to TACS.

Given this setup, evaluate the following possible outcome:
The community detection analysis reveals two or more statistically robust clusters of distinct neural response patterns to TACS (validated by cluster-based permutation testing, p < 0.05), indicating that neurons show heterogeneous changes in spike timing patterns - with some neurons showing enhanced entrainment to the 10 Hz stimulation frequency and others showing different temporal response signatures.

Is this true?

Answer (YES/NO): YES